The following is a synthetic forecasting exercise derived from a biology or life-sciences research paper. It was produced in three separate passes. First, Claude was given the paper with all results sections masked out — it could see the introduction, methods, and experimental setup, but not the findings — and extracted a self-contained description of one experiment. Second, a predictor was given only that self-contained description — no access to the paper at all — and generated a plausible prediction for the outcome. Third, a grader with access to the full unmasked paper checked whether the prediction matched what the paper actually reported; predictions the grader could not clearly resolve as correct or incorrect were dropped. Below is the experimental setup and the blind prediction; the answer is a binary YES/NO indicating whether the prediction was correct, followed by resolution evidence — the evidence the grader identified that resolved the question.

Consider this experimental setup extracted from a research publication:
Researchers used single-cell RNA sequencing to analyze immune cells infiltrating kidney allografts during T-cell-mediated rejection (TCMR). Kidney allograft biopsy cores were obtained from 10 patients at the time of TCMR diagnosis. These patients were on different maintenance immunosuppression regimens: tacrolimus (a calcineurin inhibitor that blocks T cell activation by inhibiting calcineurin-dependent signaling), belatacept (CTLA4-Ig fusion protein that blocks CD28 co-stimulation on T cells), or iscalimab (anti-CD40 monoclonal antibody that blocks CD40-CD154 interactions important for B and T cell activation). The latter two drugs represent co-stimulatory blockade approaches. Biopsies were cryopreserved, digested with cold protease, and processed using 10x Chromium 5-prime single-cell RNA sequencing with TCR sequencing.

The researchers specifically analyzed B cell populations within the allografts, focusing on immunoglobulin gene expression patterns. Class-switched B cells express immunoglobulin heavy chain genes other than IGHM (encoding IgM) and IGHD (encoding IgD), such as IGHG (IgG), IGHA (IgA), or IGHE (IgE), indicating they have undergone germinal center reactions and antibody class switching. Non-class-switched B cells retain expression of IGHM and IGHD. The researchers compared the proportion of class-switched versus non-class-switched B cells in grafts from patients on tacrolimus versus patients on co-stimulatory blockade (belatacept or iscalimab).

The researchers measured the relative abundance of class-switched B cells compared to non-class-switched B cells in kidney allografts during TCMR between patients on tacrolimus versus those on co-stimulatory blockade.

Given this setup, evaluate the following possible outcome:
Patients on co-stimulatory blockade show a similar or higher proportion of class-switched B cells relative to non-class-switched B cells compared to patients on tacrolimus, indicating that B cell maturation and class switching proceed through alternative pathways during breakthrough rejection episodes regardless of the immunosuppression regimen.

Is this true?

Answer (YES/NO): NO